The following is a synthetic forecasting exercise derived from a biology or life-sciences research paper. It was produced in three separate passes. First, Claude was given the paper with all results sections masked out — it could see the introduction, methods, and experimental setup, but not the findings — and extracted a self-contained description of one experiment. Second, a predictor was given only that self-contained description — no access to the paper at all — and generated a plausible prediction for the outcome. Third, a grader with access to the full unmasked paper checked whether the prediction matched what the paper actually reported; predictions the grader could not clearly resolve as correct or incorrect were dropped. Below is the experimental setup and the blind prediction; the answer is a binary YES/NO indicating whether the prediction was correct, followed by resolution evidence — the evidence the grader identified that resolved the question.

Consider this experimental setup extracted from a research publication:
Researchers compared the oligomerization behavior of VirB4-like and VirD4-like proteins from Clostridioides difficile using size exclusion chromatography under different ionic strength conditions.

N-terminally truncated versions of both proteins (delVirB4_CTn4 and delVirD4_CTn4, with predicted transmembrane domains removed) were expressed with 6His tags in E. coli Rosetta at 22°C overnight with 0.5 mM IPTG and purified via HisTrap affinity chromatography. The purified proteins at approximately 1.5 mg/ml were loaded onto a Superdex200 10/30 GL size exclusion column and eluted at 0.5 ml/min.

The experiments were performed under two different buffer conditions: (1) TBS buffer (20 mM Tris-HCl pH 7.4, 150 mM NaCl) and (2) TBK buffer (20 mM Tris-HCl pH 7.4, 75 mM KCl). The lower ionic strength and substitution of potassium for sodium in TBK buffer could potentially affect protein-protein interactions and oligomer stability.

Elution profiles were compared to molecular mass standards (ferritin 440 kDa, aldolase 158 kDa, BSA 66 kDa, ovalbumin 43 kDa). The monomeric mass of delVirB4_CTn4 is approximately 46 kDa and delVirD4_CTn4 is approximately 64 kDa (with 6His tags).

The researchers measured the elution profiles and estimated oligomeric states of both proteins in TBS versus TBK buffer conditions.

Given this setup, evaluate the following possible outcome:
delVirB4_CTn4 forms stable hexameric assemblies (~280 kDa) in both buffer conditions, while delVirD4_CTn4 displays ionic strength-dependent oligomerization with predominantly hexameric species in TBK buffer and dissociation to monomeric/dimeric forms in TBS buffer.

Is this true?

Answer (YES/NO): NO